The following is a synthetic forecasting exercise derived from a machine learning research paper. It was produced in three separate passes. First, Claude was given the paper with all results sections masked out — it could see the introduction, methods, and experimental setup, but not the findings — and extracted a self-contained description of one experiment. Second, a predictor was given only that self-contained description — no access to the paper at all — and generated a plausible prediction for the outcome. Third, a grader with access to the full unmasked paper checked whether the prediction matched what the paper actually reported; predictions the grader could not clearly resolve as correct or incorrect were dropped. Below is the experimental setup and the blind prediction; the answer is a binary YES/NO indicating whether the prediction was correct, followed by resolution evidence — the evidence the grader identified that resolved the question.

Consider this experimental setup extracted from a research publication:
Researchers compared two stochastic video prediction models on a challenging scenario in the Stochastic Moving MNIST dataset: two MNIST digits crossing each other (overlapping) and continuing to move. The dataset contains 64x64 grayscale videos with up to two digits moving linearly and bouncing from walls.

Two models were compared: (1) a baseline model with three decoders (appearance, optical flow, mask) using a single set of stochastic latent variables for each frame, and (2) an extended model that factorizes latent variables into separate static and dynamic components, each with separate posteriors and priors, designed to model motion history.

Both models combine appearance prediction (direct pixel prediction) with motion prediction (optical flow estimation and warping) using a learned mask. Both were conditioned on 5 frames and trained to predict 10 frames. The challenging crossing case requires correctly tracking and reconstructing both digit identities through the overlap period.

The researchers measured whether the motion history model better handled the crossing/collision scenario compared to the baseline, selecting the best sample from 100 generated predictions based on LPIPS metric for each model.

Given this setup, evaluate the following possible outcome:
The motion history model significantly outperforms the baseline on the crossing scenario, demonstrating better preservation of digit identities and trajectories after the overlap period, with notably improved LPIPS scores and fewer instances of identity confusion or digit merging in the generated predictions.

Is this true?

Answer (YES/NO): YES